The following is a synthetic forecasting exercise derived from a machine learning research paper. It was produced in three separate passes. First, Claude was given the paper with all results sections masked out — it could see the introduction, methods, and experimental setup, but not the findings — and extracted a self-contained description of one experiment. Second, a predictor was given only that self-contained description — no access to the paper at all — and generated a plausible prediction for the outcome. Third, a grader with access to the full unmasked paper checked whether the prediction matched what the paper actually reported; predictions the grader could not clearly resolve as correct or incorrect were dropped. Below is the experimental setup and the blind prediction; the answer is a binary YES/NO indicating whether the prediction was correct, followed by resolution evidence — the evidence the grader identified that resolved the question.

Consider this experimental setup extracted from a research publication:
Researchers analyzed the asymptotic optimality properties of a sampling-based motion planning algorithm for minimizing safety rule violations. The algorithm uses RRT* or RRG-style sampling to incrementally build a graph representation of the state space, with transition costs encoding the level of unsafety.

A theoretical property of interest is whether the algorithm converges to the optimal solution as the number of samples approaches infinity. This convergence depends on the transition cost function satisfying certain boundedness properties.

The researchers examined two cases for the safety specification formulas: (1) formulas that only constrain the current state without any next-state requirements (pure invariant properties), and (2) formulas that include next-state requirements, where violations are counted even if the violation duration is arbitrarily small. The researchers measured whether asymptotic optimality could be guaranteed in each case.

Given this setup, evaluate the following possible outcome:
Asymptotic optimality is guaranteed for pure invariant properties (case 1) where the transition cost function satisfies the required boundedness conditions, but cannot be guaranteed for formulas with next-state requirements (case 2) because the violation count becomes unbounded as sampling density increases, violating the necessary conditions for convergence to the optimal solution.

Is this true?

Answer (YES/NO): YES